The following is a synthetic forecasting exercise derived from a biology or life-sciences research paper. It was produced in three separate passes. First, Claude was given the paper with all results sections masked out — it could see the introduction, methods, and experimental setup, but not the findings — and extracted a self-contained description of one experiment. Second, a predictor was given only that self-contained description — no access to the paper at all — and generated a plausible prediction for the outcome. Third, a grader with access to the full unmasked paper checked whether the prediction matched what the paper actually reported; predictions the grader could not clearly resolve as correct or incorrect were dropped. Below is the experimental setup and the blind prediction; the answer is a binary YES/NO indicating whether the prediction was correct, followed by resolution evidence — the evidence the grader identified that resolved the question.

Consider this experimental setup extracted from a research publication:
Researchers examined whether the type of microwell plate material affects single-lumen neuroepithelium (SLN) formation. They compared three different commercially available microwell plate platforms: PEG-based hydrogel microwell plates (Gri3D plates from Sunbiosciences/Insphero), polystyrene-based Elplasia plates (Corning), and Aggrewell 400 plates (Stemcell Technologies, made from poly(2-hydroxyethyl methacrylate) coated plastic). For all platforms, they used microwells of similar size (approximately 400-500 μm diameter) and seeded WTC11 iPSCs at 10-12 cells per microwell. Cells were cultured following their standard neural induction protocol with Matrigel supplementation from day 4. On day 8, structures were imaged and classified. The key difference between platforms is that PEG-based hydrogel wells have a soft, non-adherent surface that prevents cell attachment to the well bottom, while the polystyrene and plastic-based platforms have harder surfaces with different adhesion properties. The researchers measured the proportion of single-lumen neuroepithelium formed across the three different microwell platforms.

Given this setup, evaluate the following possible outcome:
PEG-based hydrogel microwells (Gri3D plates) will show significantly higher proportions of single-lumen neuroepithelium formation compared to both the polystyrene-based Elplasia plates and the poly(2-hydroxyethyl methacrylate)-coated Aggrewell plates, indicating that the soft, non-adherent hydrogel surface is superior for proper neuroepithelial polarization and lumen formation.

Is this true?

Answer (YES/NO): NO